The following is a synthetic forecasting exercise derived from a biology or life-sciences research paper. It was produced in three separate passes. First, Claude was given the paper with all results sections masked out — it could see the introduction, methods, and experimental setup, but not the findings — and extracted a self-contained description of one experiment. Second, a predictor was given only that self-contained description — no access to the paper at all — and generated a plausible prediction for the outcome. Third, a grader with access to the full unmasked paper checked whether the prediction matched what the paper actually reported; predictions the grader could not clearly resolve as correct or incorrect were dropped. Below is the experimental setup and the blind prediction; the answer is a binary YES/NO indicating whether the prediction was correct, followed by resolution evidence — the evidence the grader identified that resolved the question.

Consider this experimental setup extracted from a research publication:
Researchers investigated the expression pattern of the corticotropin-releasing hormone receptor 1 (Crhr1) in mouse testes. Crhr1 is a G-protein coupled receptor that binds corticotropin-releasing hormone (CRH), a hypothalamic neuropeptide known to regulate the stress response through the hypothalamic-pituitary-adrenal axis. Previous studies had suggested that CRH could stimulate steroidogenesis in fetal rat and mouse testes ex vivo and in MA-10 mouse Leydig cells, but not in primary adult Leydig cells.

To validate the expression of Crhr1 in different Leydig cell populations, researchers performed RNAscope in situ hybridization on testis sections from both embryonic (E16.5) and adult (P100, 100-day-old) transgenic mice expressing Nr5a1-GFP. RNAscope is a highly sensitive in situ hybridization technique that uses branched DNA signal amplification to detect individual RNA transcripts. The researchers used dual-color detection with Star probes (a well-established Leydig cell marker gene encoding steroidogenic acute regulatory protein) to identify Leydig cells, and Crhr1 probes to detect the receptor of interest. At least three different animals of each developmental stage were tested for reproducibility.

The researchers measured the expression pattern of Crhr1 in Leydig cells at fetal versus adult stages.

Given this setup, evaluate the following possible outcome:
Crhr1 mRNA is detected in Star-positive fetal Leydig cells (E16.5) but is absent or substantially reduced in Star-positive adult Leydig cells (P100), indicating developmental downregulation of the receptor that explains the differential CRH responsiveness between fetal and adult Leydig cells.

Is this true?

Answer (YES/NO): YES